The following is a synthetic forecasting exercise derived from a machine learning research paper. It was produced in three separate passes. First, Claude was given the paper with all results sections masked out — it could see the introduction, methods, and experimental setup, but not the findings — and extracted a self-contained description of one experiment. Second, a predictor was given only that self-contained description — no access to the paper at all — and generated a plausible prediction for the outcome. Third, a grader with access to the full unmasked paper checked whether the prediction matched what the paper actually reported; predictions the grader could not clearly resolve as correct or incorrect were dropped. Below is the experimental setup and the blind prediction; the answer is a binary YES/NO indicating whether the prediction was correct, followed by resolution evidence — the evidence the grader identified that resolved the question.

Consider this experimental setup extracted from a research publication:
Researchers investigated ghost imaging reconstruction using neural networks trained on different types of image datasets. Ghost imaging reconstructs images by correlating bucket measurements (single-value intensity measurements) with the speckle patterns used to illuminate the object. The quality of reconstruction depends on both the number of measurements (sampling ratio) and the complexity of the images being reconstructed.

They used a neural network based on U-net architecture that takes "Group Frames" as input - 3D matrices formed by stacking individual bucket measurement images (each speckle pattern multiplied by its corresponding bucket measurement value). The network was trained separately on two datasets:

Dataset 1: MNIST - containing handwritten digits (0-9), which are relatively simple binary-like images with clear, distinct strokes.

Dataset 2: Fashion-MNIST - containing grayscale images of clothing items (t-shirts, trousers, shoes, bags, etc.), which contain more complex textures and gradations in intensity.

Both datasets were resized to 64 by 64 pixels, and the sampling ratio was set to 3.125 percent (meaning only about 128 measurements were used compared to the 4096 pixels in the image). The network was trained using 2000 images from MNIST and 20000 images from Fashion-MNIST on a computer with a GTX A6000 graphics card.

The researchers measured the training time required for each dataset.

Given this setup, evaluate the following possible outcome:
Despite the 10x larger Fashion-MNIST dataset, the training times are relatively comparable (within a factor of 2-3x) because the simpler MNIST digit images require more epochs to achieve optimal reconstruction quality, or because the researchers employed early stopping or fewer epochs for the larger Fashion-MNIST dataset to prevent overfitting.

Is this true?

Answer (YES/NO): YES